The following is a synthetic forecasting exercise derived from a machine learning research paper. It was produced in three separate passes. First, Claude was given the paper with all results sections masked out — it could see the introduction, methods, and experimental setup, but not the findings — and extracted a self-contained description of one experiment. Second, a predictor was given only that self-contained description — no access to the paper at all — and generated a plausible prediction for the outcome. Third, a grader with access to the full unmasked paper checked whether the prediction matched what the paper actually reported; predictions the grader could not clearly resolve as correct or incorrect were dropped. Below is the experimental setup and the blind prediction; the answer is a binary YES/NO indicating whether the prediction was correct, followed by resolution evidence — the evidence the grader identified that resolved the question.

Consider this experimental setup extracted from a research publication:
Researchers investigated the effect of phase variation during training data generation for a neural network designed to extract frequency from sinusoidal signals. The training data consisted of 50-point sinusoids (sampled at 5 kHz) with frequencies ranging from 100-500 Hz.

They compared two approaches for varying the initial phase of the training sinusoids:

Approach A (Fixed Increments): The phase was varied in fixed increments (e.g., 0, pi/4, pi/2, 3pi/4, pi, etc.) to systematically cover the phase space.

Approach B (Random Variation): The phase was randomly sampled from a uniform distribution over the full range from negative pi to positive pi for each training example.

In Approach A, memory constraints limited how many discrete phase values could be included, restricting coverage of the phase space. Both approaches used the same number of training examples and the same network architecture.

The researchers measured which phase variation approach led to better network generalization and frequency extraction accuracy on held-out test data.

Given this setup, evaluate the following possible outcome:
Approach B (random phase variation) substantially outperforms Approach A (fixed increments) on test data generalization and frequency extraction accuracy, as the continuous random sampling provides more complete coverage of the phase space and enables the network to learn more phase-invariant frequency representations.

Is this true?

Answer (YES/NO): YES